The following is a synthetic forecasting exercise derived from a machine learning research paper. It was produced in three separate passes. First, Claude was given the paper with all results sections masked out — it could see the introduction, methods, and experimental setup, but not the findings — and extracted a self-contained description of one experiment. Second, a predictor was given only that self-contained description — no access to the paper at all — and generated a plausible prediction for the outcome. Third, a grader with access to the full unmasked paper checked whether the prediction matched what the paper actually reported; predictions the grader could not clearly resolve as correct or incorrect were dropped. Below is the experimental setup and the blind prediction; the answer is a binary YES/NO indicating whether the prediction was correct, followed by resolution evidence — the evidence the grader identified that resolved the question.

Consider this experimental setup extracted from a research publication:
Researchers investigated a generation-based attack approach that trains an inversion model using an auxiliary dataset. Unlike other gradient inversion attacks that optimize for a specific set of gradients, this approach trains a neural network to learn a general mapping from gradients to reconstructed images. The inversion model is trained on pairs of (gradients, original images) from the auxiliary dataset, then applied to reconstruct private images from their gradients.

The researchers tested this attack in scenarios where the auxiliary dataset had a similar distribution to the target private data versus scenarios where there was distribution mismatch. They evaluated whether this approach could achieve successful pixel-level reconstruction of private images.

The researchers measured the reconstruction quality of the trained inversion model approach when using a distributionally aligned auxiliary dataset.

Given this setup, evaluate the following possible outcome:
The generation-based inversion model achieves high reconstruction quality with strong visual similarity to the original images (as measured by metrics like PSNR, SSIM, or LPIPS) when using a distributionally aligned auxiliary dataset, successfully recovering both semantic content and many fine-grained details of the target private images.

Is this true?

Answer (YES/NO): NO